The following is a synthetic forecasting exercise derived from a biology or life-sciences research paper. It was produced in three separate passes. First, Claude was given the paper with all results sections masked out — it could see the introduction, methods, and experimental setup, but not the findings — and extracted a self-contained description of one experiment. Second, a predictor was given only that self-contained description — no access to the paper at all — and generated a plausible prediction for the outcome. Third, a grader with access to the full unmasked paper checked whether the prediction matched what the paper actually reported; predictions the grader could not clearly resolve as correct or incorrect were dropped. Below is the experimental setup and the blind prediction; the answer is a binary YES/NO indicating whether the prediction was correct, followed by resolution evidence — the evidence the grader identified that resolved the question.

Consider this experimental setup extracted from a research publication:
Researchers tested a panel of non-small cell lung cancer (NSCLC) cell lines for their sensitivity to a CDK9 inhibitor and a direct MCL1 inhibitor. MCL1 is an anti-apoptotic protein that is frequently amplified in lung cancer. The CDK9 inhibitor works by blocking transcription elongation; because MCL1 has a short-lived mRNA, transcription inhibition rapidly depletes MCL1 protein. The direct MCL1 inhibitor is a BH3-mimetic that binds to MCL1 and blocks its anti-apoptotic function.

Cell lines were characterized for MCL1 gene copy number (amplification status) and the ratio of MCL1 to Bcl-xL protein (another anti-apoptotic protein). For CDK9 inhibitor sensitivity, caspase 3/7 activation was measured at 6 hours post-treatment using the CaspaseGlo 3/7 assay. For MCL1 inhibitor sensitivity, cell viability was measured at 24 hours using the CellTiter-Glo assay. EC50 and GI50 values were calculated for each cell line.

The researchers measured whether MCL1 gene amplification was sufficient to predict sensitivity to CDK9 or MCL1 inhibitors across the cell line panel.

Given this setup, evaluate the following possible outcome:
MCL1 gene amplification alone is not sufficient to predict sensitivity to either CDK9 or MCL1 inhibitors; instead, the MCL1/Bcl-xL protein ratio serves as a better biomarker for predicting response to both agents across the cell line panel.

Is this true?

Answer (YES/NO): YES